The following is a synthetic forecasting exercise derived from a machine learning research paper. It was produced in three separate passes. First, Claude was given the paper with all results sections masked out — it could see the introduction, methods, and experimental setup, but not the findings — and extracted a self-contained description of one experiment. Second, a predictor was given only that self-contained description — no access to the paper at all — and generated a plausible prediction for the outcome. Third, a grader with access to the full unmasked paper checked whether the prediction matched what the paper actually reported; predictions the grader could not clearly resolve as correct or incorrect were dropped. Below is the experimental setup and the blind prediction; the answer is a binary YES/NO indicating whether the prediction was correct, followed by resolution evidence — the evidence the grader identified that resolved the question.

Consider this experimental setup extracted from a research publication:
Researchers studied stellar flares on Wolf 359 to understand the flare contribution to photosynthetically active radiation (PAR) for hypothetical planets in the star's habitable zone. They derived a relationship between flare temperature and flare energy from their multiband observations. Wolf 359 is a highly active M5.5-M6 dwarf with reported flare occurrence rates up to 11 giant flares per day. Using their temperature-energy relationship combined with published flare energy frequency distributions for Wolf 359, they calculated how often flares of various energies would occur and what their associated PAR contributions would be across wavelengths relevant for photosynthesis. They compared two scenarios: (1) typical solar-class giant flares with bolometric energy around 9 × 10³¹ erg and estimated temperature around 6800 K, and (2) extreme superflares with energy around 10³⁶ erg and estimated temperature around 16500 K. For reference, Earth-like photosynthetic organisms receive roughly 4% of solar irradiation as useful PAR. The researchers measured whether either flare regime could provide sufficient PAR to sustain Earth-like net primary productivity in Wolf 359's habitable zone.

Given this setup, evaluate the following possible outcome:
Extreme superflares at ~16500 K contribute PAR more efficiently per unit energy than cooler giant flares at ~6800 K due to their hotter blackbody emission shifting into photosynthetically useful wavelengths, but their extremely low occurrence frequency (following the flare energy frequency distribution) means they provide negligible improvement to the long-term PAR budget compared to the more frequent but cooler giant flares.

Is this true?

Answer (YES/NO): NO